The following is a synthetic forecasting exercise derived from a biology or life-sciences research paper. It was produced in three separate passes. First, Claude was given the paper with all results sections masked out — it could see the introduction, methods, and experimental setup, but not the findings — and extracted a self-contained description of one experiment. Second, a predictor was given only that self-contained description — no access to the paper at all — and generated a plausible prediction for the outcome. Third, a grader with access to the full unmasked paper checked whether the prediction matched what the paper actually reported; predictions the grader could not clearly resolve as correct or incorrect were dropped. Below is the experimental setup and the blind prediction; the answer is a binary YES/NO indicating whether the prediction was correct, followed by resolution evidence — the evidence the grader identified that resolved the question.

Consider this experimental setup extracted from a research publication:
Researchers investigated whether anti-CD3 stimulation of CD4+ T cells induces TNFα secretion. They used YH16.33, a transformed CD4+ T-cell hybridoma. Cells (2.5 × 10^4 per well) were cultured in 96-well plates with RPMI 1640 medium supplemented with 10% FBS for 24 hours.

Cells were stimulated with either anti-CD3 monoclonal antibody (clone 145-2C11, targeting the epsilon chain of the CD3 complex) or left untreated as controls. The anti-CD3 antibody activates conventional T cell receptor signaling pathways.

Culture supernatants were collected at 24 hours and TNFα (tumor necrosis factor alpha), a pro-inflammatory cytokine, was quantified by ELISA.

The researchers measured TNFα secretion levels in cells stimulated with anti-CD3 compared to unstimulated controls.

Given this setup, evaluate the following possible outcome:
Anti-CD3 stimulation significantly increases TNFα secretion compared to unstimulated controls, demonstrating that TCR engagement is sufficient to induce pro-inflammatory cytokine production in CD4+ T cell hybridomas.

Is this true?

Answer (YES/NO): NO